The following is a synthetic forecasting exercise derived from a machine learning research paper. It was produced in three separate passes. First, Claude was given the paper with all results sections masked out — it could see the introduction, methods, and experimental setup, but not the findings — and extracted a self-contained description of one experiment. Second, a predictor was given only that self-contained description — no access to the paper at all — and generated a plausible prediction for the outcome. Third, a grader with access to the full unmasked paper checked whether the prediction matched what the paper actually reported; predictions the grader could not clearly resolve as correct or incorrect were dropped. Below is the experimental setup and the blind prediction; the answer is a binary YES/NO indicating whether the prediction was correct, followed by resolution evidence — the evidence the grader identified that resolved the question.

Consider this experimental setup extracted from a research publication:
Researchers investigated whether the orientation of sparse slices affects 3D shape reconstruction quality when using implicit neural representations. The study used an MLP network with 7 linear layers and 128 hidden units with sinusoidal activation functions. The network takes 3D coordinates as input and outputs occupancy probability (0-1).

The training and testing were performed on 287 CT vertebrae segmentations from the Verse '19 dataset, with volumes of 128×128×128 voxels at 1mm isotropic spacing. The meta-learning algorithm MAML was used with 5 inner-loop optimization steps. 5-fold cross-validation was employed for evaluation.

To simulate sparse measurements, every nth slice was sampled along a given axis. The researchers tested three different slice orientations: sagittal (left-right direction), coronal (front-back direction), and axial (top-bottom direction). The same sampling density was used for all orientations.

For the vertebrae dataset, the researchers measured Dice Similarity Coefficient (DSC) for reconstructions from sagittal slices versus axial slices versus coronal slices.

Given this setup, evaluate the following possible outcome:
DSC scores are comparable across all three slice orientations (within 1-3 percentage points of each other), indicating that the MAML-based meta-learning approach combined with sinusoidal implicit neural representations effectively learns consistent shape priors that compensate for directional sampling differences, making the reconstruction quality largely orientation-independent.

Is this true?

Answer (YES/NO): YES